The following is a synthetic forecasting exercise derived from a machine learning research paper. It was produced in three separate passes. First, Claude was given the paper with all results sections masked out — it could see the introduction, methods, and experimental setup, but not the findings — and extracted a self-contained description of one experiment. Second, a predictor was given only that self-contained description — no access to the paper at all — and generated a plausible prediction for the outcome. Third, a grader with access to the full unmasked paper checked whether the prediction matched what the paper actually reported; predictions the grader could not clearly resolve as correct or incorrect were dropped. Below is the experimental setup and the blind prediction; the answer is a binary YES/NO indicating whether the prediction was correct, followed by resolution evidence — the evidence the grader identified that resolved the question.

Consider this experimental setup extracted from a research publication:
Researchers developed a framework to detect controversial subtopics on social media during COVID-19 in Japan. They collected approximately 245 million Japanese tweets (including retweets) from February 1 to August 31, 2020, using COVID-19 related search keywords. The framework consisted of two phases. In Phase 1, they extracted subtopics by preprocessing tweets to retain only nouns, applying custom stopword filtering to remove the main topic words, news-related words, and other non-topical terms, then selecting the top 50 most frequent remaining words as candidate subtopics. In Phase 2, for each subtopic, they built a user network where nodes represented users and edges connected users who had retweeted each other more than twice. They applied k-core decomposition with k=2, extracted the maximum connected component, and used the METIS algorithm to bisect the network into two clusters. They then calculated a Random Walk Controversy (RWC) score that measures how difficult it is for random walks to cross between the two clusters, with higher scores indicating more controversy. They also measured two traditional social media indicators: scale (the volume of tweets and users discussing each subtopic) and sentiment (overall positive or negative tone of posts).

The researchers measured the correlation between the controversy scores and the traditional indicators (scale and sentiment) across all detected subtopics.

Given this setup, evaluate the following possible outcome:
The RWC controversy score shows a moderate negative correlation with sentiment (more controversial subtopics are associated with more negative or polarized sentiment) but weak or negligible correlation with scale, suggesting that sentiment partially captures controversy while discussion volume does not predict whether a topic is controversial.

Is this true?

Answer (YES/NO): NO